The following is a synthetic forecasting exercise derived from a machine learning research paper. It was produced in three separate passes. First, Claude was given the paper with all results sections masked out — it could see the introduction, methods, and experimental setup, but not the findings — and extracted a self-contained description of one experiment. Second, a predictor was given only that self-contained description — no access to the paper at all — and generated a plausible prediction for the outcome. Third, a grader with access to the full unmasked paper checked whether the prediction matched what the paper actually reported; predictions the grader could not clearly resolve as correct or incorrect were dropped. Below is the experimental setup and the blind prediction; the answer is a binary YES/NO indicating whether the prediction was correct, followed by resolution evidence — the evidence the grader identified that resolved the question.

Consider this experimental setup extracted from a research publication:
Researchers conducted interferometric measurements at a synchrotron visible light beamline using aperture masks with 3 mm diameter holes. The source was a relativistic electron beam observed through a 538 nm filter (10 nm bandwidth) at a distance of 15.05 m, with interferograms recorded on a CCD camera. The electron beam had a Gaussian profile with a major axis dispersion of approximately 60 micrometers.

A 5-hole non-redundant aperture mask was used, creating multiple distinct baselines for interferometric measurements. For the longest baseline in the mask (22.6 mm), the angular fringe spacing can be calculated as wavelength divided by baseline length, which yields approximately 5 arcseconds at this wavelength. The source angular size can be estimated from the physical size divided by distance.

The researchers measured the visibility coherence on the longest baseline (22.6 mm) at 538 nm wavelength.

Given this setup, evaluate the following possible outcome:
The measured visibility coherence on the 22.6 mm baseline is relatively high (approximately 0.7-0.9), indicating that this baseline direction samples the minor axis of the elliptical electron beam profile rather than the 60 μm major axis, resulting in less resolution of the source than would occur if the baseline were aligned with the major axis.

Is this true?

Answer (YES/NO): NO